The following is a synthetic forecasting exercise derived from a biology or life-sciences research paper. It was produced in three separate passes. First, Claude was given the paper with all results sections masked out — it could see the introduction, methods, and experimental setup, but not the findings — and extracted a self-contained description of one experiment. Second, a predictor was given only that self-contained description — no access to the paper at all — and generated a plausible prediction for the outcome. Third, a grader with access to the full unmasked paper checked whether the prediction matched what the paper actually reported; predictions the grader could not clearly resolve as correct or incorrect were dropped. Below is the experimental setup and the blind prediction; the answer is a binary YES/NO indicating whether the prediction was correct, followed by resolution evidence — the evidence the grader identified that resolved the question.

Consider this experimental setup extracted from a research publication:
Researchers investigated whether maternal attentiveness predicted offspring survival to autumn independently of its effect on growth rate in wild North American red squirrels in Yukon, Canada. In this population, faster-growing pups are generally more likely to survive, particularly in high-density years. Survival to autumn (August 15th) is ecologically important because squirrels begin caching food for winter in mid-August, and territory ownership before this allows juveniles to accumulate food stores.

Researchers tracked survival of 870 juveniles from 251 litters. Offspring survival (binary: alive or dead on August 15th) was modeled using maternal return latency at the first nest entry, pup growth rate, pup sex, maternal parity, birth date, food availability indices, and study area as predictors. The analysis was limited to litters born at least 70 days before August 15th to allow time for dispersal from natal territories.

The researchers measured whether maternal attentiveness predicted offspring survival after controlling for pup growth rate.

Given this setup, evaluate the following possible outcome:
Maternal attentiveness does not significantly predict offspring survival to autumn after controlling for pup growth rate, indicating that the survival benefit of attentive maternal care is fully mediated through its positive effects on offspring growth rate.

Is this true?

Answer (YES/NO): YES